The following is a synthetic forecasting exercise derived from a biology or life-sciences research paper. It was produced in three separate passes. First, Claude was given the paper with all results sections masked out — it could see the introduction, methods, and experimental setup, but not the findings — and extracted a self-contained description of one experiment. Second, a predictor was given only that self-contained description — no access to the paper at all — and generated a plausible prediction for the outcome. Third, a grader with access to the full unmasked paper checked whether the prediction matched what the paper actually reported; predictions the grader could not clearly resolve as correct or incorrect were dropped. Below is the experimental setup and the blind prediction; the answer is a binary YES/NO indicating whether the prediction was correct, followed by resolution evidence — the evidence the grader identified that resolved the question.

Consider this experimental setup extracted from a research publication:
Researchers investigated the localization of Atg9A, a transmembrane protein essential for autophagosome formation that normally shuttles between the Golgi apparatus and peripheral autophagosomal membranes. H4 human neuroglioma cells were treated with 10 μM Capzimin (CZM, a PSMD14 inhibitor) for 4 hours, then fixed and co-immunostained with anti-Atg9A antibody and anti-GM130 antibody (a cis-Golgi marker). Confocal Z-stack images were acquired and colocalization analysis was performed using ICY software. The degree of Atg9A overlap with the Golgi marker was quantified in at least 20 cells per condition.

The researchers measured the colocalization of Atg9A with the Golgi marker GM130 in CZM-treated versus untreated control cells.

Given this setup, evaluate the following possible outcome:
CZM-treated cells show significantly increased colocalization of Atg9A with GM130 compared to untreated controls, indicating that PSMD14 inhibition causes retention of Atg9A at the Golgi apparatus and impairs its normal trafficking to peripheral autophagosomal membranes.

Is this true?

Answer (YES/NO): YES